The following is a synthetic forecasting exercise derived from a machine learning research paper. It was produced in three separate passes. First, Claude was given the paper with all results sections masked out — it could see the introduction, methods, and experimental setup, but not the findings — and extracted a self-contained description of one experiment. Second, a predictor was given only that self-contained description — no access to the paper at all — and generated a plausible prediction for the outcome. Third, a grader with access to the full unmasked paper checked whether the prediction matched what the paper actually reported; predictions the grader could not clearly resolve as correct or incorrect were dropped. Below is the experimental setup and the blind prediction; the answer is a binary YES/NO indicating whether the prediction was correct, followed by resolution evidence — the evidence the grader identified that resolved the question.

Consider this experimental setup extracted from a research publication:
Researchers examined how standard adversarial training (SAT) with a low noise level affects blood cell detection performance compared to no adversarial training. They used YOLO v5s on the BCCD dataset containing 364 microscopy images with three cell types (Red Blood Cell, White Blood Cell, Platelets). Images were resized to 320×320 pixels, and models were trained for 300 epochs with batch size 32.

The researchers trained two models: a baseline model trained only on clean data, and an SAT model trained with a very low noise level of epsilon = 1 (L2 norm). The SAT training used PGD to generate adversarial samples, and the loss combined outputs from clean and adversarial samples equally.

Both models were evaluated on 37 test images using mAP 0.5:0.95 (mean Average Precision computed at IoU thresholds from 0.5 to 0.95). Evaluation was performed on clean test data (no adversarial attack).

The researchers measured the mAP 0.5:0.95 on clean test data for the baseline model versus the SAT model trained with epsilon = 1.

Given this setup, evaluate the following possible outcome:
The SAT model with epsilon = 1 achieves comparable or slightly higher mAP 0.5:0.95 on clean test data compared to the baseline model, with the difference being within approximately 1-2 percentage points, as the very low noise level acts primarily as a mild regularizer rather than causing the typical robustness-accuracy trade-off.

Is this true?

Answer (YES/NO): NO